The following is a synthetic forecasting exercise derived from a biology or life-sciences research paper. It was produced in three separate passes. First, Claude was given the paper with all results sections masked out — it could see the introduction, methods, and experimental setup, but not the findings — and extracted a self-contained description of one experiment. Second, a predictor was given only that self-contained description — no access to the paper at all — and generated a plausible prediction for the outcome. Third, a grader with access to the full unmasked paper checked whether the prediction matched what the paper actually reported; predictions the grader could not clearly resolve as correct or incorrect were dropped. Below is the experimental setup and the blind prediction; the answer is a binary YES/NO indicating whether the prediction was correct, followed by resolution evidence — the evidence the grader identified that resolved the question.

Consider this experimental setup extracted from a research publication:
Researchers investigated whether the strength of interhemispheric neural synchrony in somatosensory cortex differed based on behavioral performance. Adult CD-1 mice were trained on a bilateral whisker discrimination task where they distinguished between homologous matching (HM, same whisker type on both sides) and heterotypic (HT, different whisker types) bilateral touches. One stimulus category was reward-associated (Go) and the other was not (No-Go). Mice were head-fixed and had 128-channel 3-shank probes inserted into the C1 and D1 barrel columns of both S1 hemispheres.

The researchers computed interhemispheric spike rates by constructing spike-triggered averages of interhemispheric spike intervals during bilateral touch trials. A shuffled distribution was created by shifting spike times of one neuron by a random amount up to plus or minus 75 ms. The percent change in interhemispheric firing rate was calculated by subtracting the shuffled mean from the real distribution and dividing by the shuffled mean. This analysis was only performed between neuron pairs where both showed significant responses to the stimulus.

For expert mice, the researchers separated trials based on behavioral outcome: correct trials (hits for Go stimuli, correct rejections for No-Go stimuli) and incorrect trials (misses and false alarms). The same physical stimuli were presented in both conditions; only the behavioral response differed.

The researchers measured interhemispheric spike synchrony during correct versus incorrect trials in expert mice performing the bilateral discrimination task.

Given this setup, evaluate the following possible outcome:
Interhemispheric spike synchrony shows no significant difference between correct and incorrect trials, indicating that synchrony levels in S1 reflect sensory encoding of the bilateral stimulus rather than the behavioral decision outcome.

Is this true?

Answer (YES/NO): NO